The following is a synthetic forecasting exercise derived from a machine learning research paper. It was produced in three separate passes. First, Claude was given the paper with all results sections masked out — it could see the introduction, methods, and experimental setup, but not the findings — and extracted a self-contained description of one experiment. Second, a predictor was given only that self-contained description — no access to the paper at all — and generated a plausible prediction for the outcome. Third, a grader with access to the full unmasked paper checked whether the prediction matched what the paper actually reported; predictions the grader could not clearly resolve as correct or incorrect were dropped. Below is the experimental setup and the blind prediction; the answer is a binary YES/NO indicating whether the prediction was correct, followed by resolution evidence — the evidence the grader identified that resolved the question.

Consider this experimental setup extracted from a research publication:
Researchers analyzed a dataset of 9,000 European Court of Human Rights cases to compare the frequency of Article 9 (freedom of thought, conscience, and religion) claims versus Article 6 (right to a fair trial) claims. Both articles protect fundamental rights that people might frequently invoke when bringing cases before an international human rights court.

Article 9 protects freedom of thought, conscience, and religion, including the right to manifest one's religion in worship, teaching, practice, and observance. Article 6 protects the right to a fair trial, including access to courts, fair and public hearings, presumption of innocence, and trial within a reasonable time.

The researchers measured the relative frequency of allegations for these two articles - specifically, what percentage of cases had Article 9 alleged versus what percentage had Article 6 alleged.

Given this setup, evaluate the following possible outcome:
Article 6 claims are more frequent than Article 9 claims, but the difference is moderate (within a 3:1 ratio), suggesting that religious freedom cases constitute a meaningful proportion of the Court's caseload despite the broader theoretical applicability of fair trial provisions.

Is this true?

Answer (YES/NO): NO